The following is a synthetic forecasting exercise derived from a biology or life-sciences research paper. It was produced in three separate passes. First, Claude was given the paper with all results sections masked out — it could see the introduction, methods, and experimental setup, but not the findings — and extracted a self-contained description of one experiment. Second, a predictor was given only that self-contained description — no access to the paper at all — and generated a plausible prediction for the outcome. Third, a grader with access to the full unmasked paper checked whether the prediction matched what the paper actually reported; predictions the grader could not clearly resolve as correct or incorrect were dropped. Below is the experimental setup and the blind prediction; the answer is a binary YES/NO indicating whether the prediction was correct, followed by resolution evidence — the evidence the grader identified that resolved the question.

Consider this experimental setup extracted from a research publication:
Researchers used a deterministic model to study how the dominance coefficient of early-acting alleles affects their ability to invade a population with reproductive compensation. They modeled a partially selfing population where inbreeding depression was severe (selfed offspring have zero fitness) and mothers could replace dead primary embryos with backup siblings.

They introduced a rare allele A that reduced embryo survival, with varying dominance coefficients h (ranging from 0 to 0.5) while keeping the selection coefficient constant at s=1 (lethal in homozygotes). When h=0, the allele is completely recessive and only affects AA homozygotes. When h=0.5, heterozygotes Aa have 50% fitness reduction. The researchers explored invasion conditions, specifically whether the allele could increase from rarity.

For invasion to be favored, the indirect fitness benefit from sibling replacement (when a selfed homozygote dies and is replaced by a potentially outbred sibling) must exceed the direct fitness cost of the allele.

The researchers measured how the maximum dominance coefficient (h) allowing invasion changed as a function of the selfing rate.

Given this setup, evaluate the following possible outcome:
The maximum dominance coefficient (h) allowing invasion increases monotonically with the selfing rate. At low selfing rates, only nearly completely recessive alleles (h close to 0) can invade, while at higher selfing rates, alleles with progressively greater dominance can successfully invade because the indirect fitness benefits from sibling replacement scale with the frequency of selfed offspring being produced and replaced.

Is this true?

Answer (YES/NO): YES